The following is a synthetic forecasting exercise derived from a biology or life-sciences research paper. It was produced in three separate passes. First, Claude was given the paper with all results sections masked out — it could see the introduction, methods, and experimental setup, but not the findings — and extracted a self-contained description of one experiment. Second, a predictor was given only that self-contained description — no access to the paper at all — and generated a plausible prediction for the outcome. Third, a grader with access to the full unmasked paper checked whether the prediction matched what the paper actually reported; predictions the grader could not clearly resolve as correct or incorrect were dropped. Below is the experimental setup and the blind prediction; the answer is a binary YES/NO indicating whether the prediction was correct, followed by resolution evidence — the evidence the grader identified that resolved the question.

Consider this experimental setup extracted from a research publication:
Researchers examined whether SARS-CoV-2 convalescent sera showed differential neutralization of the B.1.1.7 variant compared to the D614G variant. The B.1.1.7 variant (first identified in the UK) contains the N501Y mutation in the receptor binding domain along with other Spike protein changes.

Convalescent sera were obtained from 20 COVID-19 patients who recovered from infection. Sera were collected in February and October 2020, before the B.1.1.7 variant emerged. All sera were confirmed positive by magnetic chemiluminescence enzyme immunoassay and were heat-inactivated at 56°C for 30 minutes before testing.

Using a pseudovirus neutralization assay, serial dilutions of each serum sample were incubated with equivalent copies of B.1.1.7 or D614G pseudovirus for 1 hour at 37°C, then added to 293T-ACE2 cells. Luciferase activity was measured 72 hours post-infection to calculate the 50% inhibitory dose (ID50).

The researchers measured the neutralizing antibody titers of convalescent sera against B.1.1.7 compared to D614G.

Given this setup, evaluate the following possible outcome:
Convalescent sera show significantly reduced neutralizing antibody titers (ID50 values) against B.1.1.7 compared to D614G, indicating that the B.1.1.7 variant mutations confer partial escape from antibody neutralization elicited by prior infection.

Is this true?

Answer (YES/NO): NO